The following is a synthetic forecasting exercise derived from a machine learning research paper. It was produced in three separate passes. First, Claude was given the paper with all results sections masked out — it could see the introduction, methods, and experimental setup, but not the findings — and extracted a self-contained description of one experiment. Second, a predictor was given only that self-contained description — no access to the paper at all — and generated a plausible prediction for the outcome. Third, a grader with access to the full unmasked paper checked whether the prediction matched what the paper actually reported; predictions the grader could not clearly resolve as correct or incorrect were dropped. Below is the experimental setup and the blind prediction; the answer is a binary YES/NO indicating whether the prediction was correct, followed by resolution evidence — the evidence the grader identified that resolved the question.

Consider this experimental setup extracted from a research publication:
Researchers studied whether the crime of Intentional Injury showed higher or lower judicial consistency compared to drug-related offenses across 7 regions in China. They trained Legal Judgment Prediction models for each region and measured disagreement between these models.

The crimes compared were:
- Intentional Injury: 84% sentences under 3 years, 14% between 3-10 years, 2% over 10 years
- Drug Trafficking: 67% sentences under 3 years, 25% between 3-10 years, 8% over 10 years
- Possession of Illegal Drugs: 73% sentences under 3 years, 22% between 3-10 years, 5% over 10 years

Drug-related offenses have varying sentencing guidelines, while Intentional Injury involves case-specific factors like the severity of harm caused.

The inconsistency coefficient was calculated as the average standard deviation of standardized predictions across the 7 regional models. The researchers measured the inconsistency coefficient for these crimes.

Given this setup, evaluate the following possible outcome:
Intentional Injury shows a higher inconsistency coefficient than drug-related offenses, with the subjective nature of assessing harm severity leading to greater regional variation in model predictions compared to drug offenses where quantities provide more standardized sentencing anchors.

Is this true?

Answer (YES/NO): NO